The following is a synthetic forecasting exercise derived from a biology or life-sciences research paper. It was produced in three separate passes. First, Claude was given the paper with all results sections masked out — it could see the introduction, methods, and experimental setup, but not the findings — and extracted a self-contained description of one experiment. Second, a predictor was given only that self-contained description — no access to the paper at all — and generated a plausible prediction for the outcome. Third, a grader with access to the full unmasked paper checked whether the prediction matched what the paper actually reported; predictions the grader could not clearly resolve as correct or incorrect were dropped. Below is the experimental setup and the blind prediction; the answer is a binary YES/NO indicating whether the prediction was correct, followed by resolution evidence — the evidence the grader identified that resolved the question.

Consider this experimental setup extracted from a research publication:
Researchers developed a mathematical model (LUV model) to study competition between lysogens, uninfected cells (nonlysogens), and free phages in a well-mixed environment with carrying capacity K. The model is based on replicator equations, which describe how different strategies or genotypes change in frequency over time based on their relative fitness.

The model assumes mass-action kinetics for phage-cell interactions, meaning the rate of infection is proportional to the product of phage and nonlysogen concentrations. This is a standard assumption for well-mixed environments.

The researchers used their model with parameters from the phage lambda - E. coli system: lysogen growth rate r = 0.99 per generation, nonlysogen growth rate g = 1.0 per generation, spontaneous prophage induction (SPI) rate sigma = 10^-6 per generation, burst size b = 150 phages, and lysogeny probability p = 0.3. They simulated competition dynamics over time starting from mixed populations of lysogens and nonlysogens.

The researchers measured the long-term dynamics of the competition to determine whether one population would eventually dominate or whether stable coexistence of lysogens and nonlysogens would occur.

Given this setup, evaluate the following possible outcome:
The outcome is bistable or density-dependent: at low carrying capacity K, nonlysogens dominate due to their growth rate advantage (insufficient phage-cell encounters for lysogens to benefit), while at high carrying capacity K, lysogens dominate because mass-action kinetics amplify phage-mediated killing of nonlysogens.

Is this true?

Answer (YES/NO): NO